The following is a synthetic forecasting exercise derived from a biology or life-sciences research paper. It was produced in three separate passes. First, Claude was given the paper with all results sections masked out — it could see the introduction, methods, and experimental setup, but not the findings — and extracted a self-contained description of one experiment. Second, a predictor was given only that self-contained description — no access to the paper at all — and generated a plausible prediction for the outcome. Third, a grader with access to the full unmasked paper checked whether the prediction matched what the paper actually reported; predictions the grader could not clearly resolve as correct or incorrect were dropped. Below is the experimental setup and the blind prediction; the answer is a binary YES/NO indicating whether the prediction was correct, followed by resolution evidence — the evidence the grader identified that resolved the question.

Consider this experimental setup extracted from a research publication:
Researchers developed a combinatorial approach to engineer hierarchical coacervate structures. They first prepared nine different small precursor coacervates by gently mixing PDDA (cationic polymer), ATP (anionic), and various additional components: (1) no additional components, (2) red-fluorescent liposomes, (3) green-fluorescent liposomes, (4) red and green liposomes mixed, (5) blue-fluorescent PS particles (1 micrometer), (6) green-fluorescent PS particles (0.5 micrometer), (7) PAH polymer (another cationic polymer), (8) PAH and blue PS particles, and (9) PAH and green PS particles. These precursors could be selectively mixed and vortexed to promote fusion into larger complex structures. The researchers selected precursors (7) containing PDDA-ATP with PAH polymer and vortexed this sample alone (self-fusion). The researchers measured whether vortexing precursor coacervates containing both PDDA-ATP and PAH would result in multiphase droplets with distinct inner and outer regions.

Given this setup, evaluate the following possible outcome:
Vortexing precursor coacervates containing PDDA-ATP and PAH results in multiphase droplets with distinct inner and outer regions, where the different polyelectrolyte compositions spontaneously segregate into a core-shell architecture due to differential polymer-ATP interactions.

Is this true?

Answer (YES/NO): YES